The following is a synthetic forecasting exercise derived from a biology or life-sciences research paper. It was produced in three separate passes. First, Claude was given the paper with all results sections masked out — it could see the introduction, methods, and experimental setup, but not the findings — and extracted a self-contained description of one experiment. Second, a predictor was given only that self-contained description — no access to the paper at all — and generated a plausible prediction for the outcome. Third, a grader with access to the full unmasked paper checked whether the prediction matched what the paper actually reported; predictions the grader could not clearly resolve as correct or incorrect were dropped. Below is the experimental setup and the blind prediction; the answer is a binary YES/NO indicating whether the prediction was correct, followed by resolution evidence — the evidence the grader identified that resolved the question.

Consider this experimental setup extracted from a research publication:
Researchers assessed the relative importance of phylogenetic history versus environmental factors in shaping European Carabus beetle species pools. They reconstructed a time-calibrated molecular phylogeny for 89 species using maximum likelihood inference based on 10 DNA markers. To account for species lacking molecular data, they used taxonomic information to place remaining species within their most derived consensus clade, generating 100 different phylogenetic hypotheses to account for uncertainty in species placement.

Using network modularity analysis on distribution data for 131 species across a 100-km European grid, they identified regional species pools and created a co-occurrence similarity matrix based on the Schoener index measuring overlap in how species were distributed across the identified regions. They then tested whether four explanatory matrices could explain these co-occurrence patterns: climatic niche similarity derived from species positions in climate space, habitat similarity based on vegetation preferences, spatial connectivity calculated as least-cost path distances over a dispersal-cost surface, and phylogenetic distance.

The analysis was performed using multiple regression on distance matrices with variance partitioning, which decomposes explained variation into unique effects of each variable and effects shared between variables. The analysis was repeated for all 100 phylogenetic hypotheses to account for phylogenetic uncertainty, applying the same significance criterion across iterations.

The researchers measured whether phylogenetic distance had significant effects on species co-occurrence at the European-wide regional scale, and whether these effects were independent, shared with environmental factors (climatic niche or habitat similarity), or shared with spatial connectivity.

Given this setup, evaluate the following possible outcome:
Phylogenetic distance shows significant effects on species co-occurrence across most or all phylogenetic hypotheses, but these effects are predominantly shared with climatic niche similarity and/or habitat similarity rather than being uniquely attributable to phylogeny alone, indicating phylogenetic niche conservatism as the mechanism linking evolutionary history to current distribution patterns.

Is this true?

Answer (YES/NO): NO